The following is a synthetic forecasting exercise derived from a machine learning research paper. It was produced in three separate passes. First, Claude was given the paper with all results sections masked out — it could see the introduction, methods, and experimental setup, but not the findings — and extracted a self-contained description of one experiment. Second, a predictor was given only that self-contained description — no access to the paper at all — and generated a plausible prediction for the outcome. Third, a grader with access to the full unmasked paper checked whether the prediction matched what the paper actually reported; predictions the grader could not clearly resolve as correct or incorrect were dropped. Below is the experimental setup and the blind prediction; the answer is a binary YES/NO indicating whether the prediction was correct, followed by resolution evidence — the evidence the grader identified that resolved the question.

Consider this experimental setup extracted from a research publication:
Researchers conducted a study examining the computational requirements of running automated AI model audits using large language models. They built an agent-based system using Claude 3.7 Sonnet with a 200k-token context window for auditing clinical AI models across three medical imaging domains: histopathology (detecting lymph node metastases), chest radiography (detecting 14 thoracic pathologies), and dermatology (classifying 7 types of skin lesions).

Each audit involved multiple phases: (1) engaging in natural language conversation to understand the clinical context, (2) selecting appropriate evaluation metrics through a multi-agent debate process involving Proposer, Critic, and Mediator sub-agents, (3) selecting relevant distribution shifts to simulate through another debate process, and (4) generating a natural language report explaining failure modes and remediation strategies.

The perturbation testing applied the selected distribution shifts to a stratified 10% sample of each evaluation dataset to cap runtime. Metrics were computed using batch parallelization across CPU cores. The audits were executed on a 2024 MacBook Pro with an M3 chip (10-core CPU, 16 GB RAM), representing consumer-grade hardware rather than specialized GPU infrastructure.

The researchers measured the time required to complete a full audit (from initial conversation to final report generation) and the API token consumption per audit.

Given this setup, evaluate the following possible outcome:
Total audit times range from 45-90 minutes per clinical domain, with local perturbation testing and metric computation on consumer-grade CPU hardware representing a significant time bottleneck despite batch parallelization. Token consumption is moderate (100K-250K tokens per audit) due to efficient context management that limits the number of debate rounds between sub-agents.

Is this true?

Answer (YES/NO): NO